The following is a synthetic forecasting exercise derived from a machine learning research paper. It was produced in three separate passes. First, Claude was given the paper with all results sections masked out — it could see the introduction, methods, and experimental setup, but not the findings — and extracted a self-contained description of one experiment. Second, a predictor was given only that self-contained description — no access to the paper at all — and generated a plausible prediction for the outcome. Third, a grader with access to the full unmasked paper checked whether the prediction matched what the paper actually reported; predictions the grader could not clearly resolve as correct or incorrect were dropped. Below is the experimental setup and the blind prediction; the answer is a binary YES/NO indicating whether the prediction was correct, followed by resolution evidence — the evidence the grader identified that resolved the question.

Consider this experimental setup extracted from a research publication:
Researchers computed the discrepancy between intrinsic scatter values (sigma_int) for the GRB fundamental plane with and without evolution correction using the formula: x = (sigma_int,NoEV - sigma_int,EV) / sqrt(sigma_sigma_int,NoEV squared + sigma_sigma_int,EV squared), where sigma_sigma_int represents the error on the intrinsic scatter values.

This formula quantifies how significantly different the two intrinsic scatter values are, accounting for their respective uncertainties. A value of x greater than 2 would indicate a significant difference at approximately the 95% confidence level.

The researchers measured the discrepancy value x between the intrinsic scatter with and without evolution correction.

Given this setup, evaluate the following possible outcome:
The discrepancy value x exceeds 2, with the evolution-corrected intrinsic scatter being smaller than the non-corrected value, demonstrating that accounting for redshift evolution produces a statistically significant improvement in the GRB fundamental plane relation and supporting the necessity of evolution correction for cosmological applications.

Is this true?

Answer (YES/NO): NO